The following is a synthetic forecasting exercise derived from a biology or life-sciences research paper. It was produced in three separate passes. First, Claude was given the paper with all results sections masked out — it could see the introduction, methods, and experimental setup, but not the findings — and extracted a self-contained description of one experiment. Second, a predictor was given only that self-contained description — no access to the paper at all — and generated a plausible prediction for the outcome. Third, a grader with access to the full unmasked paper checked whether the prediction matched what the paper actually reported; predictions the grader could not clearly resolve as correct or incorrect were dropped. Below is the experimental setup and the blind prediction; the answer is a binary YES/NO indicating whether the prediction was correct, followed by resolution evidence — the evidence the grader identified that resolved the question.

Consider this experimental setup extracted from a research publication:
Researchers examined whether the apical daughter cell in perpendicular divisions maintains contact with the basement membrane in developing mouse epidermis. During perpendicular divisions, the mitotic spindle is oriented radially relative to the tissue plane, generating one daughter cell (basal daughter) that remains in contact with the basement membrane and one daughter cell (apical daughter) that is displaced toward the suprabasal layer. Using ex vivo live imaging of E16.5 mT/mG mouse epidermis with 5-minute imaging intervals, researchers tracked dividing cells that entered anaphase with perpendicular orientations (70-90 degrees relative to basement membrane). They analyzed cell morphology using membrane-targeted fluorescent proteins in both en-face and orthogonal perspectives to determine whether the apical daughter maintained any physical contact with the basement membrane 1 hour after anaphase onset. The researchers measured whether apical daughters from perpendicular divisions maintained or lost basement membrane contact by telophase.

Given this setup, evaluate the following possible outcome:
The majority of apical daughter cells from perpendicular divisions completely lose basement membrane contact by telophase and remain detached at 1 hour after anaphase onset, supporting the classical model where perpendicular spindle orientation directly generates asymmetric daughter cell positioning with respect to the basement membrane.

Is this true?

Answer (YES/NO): YES